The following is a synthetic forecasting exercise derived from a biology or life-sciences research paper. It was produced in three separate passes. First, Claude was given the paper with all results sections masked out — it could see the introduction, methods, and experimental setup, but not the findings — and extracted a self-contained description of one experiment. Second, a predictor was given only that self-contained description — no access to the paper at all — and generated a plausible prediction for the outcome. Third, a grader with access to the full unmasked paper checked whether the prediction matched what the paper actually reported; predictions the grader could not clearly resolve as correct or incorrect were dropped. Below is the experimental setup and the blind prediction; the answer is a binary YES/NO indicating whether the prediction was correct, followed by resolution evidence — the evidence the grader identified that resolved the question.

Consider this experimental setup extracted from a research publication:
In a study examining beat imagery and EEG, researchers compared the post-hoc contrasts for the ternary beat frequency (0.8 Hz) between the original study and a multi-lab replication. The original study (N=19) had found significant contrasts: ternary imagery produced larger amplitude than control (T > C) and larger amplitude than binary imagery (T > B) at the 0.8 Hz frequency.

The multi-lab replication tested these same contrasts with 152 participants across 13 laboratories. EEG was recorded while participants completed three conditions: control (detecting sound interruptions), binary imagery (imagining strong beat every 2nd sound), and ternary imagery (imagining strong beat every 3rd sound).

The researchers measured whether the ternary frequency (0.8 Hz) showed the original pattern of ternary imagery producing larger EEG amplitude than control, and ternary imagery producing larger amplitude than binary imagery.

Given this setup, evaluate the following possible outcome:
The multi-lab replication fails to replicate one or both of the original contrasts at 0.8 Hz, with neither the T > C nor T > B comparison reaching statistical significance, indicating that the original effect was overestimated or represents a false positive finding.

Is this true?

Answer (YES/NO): YES